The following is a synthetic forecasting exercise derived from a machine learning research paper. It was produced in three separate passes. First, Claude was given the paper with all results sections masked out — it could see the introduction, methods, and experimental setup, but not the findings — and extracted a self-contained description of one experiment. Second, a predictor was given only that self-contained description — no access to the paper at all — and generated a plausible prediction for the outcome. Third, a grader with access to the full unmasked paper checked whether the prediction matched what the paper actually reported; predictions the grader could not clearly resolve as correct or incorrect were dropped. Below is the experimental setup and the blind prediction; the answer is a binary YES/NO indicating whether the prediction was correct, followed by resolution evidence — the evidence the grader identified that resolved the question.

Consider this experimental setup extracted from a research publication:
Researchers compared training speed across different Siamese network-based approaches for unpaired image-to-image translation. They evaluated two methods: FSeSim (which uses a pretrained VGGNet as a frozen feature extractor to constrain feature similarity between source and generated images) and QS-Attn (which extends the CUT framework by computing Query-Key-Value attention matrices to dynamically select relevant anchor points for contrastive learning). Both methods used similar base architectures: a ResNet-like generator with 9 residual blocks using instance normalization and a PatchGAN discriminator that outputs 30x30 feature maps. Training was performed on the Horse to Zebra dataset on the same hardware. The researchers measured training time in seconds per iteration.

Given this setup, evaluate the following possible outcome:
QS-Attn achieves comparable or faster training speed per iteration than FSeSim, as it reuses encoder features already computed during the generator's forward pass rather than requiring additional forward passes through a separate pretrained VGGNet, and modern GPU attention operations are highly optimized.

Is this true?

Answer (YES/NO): NO